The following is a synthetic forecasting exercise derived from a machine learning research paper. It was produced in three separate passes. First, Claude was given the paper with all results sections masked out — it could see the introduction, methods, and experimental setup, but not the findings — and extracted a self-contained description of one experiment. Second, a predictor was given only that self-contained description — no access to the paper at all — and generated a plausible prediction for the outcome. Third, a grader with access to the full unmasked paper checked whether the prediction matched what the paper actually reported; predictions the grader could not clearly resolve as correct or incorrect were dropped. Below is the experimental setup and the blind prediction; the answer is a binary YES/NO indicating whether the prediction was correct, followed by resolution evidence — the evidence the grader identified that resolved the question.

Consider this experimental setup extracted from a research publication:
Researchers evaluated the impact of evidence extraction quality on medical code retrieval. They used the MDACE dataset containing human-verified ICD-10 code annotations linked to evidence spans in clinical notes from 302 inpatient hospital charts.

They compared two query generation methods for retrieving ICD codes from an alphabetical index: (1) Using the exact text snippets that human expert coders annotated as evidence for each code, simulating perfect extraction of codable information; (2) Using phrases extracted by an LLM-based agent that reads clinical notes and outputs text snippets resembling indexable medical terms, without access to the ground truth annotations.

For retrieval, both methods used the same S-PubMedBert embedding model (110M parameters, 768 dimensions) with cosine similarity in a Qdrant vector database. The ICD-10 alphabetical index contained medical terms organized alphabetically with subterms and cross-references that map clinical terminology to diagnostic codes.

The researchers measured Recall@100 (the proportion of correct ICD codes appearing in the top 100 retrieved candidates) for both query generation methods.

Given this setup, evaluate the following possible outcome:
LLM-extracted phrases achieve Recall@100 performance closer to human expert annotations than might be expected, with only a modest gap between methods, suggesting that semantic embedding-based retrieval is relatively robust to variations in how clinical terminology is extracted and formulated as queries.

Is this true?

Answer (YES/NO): NO